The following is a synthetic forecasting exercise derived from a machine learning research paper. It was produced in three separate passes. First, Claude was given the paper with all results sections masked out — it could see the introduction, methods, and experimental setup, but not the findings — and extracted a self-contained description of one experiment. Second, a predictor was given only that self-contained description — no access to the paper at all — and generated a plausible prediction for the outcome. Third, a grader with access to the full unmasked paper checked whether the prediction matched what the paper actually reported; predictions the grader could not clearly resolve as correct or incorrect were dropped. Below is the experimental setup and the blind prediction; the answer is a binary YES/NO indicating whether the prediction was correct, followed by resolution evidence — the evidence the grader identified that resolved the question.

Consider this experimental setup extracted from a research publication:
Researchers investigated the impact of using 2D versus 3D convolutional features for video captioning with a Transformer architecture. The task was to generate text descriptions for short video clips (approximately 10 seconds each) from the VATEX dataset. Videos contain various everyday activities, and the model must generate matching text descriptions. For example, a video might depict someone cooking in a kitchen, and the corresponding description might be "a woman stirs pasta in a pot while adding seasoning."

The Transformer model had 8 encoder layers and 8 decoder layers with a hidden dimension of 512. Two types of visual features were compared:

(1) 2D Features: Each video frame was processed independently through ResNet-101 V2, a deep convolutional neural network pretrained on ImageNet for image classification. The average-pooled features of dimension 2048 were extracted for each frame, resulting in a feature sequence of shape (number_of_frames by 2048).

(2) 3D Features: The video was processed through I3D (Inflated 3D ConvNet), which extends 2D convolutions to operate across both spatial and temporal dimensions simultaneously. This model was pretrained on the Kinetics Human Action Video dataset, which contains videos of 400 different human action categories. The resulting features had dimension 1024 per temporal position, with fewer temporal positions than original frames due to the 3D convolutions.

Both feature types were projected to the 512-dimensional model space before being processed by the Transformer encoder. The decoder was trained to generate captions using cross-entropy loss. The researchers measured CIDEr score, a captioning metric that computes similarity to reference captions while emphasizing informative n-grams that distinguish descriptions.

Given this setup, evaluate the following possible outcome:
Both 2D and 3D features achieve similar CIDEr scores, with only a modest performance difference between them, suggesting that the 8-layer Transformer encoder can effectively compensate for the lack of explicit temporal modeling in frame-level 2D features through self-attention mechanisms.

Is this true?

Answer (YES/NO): NO